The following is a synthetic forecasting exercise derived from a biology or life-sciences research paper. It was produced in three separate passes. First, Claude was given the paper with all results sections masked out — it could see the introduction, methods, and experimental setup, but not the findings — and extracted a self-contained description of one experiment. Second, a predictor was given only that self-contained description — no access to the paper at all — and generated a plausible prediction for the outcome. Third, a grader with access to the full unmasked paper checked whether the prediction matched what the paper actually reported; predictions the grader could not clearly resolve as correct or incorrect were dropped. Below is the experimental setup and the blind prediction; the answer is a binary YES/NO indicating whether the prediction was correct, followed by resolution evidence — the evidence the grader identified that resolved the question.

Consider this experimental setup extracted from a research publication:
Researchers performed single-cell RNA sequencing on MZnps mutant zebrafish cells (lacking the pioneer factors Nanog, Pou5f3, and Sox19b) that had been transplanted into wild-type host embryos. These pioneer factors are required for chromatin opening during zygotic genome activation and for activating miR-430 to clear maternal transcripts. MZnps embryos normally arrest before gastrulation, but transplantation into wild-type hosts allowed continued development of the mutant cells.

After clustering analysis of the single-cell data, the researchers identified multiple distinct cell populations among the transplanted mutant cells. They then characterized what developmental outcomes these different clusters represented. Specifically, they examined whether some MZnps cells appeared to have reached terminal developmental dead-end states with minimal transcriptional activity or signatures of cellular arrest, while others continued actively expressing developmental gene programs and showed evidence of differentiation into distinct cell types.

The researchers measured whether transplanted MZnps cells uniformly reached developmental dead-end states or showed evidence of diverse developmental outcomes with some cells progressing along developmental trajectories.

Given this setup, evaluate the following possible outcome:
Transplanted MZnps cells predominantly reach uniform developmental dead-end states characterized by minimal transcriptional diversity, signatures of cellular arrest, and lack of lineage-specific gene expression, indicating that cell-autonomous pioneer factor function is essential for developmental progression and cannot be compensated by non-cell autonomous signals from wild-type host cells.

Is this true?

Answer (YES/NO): NO